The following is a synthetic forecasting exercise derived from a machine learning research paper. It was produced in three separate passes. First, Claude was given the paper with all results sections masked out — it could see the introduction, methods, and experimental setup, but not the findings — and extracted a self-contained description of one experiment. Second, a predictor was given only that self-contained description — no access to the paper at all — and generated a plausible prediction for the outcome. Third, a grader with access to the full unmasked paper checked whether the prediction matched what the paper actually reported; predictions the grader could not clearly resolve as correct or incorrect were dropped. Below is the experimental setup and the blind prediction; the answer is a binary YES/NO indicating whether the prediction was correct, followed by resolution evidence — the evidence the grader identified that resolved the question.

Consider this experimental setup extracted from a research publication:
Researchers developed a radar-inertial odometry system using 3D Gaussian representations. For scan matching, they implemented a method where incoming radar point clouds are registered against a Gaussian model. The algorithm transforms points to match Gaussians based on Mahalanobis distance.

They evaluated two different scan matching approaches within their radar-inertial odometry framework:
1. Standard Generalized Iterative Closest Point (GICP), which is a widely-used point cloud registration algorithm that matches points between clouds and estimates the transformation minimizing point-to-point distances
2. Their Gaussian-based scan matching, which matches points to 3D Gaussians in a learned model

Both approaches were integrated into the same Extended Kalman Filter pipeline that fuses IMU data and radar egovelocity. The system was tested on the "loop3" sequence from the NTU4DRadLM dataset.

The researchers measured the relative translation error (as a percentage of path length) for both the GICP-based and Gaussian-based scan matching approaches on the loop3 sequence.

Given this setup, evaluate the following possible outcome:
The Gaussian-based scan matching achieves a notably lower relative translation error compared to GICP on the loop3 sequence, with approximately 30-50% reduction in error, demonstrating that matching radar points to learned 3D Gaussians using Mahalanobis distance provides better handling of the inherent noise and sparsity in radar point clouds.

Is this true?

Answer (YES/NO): NO